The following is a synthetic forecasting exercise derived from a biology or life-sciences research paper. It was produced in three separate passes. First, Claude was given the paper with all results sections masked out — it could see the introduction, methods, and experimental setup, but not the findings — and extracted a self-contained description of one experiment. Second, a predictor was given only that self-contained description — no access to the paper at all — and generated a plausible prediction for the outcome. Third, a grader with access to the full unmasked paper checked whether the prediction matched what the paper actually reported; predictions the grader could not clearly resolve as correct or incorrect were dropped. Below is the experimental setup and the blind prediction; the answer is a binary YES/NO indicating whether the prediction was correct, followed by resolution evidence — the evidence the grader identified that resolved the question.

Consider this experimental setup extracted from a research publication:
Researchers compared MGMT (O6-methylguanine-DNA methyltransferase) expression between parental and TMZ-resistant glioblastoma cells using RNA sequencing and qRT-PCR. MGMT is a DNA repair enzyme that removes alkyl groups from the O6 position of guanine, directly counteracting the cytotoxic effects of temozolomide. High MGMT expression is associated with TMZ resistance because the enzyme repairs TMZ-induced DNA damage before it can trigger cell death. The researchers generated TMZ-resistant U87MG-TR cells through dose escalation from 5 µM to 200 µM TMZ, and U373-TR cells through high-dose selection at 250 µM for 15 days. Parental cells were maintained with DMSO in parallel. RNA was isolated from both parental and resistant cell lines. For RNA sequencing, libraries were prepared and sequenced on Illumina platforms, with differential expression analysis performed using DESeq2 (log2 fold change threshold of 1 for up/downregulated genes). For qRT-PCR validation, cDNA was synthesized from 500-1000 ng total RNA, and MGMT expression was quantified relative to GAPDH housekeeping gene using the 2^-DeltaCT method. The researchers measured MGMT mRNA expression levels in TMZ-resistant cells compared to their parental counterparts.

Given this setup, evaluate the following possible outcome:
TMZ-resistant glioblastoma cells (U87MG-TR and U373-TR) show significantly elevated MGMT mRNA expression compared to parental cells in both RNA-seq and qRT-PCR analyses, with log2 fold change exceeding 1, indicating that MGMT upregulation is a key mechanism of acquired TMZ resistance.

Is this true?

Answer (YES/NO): YES